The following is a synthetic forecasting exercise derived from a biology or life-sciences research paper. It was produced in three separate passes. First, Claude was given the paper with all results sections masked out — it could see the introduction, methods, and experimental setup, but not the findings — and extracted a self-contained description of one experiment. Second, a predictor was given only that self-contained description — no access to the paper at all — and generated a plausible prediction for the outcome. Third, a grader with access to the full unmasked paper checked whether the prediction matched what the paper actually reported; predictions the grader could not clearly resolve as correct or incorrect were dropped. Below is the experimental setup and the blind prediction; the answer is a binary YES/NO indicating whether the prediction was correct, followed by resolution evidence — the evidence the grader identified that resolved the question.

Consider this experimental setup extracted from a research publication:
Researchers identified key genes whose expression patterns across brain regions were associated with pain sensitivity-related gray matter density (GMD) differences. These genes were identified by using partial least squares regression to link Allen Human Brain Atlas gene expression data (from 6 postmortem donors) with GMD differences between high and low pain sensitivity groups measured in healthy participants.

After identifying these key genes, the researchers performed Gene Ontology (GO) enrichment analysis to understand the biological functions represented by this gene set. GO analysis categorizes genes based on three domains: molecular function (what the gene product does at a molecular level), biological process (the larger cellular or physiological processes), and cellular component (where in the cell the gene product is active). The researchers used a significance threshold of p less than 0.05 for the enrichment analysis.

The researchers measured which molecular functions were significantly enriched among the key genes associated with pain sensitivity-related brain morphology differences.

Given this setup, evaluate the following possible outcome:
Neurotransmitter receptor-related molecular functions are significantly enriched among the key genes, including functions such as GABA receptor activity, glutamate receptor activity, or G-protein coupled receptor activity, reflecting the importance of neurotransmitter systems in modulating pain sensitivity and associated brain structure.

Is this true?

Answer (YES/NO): NO